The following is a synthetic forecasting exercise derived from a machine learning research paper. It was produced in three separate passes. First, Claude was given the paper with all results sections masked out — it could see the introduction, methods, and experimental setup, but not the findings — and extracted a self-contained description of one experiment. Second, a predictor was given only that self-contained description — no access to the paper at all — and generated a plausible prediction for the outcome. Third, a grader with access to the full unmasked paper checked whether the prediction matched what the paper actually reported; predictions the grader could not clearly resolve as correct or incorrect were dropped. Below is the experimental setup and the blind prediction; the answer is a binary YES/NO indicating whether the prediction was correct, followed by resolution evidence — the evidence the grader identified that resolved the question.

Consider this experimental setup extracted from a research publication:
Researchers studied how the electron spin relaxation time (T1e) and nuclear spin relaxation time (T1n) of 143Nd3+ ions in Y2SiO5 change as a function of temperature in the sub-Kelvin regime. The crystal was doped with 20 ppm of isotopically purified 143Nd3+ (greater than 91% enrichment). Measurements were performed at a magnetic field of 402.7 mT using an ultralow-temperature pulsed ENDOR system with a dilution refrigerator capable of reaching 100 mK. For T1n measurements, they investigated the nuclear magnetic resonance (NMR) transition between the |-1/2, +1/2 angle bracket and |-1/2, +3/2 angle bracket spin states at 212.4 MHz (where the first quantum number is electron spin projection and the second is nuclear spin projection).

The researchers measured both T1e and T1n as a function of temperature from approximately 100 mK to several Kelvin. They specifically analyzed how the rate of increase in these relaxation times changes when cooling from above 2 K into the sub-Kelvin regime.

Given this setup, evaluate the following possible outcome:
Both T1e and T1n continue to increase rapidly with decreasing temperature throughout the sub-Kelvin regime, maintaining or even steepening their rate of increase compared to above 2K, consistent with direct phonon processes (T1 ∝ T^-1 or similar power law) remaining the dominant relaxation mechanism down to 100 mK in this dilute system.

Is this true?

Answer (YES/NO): YES